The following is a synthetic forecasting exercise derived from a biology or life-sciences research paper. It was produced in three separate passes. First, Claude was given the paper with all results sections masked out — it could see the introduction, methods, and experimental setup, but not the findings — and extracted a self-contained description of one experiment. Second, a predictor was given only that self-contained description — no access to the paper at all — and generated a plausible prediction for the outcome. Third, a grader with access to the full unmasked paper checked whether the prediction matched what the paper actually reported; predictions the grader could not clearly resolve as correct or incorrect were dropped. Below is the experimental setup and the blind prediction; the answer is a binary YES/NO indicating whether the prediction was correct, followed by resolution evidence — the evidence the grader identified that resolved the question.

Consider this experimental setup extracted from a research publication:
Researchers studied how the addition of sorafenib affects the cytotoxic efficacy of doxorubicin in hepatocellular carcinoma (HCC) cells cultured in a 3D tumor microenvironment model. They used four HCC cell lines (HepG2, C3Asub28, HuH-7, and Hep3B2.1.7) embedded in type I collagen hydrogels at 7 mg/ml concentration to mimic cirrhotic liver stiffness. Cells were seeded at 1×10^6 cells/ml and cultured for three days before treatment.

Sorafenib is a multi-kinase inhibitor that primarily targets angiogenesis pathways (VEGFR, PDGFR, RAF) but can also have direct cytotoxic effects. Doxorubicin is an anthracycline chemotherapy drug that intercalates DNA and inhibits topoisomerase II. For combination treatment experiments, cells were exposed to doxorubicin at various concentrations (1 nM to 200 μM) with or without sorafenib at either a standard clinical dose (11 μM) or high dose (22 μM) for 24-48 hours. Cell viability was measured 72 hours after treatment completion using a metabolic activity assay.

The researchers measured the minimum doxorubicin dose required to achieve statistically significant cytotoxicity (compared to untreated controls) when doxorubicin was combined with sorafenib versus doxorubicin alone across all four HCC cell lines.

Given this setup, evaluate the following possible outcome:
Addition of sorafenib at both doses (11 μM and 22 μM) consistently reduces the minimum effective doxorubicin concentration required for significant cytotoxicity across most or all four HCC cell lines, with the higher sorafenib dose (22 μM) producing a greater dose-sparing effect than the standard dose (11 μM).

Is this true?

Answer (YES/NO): YES